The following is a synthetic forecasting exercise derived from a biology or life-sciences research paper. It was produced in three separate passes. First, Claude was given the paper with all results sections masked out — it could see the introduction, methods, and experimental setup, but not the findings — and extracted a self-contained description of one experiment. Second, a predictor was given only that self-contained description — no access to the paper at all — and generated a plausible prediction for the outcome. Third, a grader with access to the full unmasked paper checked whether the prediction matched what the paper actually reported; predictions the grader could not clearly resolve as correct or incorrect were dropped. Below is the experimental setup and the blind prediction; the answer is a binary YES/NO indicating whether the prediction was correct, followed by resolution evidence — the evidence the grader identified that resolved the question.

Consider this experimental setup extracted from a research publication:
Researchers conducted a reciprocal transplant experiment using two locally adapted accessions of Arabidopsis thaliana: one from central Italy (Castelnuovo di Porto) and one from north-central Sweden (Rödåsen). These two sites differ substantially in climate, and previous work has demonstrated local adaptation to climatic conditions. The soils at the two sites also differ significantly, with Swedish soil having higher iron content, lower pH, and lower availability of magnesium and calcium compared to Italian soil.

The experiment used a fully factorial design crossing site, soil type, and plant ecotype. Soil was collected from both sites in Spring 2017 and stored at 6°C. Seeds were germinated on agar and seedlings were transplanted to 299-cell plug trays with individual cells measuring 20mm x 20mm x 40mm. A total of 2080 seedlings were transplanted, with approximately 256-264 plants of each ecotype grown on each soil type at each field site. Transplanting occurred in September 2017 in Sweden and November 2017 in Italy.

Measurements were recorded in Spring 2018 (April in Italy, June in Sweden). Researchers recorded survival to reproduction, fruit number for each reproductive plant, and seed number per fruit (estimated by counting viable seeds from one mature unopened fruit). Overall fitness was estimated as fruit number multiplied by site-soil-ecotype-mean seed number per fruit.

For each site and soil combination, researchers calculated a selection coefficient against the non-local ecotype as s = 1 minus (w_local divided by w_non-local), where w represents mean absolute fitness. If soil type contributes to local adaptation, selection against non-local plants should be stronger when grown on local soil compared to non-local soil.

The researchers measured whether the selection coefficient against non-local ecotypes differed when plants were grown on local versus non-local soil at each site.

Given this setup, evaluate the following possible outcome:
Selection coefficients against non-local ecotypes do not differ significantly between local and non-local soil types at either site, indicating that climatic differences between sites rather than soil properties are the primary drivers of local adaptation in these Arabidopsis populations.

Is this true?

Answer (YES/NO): YES